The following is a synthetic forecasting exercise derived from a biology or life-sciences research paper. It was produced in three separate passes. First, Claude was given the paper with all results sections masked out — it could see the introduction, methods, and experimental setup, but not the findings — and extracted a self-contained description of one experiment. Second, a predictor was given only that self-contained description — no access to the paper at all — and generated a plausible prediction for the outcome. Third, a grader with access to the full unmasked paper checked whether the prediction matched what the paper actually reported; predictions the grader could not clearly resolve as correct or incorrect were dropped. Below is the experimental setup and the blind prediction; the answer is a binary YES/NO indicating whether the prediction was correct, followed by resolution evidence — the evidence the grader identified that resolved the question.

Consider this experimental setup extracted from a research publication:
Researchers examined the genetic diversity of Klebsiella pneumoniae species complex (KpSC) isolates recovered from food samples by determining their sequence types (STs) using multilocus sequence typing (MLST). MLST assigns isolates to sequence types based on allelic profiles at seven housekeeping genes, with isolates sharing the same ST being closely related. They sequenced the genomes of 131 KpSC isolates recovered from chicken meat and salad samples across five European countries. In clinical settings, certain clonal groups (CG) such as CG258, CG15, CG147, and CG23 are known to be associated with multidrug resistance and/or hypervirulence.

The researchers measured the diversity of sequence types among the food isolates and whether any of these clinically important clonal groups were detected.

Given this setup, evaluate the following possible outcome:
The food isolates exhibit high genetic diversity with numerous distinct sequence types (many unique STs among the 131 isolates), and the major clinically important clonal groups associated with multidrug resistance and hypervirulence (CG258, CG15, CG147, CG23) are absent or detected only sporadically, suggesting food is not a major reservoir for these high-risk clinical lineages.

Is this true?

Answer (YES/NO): YES